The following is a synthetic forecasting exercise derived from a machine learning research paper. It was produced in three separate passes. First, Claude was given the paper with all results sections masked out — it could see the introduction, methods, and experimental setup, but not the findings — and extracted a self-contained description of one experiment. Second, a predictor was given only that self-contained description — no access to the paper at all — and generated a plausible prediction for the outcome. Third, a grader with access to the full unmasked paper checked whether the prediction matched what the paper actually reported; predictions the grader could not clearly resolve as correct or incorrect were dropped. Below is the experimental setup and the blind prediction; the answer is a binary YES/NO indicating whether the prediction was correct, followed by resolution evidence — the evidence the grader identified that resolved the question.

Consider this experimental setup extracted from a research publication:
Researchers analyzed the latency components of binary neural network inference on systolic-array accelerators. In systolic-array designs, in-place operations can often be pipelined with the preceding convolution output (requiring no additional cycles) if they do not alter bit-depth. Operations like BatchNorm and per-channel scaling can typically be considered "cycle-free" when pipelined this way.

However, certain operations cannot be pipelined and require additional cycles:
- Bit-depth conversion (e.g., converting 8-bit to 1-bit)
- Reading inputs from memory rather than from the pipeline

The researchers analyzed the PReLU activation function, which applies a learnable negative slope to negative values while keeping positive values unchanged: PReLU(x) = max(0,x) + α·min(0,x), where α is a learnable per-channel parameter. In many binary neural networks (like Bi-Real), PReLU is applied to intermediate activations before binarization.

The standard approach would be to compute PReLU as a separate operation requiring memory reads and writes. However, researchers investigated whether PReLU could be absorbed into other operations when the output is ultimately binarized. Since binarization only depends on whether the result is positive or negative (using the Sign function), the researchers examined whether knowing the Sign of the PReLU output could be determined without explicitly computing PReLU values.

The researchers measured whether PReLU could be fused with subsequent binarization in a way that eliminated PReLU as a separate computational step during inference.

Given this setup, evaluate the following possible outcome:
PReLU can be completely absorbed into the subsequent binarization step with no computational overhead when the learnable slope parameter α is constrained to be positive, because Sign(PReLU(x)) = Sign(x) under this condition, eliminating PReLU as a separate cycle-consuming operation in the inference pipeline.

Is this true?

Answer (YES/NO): NO